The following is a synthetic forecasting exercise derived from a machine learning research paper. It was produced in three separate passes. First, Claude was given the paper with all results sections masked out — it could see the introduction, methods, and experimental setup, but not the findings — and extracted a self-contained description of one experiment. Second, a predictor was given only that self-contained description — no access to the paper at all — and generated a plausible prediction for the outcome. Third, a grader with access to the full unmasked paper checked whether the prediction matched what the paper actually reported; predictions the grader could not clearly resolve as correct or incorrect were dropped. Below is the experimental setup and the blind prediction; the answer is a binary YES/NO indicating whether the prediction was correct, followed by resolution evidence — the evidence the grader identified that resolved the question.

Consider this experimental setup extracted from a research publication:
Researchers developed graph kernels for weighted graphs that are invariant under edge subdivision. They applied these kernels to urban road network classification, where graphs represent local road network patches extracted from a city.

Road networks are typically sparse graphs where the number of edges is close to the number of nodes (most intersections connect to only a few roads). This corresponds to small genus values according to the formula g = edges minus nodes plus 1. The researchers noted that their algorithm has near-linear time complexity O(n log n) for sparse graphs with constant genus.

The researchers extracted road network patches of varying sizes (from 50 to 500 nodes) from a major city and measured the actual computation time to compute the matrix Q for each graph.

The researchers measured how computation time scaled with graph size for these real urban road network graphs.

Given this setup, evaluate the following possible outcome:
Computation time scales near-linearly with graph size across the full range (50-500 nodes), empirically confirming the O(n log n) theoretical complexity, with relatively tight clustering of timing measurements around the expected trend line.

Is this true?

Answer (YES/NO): NO